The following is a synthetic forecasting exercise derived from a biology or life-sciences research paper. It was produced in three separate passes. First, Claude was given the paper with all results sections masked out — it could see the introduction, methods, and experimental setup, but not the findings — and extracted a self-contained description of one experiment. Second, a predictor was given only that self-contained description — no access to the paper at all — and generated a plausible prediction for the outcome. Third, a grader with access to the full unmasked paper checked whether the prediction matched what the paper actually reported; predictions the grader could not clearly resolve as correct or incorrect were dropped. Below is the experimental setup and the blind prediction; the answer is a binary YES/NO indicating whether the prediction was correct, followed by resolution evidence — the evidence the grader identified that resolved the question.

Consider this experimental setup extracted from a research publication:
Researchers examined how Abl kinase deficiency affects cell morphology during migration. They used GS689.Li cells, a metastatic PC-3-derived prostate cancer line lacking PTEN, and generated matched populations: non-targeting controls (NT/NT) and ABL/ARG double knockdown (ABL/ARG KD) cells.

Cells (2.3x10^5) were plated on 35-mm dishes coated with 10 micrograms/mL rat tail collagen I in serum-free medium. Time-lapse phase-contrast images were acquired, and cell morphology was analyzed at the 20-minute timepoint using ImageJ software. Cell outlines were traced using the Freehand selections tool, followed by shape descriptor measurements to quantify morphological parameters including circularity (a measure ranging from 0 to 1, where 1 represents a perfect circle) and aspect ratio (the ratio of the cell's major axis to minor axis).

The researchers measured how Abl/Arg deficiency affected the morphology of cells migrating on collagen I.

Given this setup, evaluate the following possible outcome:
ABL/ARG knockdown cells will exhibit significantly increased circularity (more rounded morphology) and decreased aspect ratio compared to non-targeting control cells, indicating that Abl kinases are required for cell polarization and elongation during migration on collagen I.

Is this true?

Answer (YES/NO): NO